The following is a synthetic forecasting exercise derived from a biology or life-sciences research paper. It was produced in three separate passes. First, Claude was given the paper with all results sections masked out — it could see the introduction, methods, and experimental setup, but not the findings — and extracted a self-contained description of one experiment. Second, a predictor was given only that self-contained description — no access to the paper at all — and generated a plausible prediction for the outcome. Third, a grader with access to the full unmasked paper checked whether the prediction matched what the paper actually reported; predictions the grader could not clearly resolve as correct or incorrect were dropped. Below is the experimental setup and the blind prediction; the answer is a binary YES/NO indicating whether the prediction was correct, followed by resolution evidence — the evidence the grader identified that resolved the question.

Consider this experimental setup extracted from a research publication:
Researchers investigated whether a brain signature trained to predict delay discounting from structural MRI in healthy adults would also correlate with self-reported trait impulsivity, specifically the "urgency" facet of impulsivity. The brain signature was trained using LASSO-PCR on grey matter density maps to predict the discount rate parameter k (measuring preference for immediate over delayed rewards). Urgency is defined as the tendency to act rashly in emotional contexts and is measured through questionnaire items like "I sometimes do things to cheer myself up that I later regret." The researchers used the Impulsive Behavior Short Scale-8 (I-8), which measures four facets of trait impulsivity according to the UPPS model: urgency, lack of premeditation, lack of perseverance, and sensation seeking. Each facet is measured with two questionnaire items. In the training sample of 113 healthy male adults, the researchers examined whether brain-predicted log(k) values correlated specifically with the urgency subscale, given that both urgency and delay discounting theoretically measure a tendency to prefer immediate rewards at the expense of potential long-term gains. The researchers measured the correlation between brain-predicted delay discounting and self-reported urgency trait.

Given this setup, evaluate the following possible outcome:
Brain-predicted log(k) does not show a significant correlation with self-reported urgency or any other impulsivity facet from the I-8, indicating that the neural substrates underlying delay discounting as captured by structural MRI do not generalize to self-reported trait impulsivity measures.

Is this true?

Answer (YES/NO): NO